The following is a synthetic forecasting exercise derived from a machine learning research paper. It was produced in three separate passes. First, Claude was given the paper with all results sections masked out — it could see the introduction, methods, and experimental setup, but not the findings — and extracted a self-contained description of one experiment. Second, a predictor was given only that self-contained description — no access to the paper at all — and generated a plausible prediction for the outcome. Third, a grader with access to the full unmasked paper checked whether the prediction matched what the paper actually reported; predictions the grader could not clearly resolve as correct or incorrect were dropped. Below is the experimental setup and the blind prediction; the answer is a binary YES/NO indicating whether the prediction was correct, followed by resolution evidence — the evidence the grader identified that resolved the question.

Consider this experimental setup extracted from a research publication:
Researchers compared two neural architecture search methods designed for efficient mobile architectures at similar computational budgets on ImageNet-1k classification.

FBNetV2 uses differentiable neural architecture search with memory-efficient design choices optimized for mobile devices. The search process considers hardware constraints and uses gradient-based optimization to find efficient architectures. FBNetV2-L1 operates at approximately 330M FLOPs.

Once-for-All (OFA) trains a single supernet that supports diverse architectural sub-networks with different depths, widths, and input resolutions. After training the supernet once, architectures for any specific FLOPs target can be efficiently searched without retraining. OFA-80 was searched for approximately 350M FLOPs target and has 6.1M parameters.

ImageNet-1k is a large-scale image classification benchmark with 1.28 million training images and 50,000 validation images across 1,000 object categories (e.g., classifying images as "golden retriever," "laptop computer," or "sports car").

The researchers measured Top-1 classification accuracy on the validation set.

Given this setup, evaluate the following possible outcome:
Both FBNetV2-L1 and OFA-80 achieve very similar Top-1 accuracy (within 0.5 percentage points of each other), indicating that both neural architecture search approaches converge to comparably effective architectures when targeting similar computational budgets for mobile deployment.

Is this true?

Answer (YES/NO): YES